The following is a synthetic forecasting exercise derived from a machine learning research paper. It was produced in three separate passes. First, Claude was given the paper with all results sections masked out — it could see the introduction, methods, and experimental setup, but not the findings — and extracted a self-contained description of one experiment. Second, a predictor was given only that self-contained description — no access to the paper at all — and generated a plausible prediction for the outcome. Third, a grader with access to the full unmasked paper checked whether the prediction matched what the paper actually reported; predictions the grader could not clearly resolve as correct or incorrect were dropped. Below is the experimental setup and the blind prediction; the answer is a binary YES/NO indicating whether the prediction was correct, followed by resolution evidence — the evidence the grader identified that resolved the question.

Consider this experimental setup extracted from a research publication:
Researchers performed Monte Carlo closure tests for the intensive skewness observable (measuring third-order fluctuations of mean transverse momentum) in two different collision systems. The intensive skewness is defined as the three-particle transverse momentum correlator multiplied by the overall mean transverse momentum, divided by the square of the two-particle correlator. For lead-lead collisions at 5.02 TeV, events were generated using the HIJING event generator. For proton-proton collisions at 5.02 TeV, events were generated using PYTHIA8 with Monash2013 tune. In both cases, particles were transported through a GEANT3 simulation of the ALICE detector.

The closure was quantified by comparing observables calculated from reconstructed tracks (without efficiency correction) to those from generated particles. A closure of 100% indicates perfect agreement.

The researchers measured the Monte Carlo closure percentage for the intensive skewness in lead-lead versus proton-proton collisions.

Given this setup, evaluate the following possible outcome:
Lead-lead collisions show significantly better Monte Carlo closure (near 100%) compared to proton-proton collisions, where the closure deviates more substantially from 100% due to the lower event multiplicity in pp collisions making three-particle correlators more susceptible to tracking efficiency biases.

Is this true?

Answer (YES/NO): NO